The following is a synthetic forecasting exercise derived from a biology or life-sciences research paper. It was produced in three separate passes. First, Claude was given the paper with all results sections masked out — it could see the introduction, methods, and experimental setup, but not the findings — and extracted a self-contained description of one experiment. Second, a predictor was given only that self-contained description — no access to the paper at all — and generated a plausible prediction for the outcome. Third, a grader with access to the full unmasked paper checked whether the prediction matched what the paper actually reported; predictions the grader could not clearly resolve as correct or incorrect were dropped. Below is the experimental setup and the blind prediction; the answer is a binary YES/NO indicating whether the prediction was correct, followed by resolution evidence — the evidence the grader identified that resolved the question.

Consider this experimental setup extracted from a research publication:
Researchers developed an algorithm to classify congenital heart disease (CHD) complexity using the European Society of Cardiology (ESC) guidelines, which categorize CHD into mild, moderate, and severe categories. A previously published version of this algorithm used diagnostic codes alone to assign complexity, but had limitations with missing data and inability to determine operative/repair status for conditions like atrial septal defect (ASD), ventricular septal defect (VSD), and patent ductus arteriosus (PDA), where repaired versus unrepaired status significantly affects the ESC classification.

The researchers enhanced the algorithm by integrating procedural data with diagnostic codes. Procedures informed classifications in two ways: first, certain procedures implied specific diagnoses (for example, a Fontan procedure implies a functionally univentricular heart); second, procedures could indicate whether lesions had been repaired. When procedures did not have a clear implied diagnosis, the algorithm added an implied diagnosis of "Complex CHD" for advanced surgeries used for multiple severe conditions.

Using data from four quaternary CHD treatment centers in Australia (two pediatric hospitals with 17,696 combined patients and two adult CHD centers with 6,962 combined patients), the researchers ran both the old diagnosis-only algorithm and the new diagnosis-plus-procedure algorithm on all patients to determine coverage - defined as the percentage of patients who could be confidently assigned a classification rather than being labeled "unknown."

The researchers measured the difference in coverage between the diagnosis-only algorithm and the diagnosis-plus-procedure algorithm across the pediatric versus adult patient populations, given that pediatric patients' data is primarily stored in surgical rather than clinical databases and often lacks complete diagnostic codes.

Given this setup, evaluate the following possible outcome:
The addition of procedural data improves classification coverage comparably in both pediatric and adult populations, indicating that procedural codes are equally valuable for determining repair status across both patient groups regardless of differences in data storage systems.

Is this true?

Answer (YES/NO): NO